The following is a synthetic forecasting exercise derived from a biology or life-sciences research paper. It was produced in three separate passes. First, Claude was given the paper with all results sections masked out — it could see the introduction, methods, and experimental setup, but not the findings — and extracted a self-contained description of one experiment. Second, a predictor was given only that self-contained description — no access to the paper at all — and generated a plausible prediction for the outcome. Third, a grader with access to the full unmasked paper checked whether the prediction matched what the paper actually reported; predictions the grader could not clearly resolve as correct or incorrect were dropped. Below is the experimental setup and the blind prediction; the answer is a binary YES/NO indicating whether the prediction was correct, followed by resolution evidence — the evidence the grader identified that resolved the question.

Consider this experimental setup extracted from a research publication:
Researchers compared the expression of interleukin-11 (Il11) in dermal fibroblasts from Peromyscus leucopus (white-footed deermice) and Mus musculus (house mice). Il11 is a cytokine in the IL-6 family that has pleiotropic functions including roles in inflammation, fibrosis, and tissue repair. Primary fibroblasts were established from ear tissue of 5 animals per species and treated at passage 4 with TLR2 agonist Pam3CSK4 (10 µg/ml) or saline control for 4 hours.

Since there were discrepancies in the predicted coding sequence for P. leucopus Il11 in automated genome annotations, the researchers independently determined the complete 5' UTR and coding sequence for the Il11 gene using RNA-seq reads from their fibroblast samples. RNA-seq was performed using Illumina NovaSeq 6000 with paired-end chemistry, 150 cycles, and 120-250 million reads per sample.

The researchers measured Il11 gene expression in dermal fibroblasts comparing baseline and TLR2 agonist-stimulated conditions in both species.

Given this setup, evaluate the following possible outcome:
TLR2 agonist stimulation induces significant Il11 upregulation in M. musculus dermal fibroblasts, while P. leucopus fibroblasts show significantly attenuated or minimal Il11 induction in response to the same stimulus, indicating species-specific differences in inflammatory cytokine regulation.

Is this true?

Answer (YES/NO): YES